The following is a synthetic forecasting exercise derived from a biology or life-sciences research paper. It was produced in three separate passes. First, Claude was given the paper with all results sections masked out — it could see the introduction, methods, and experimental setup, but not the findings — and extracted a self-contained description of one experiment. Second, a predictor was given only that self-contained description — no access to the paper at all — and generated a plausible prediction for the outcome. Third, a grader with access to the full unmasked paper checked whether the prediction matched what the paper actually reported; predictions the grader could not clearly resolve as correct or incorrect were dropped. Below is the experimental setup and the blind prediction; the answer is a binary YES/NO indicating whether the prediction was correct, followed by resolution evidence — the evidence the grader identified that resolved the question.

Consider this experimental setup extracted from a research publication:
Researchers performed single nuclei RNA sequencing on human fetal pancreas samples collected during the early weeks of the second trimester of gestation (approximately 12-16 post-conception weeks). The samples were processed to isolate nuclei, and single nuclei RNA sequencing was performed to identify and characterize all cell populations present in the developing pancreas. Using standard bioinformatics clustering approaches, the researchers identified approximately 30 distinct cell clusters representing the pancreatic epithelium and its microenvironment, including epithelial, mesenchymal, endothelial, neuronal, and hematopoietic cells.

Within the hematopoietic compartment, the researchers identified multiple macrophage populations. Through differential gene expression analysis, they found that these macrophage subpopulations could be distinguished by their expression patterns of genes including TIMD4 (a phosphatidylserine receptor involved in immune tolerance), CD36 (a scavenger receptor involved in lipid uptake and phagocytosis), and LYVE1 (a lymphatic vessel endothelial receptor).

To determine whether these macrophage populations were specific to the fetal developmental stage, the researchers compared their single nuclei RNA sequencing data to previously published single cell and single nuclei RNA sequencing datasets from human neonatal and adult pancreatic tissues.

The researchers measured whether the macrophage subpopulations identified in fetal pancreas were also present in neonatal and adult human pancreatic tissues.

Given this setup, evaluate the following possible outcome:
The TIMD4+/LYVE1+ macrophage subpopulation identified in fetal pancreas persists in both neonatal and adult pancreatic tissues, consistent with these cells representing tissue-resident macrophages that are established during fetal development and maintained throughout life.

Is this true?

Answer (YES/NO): NO